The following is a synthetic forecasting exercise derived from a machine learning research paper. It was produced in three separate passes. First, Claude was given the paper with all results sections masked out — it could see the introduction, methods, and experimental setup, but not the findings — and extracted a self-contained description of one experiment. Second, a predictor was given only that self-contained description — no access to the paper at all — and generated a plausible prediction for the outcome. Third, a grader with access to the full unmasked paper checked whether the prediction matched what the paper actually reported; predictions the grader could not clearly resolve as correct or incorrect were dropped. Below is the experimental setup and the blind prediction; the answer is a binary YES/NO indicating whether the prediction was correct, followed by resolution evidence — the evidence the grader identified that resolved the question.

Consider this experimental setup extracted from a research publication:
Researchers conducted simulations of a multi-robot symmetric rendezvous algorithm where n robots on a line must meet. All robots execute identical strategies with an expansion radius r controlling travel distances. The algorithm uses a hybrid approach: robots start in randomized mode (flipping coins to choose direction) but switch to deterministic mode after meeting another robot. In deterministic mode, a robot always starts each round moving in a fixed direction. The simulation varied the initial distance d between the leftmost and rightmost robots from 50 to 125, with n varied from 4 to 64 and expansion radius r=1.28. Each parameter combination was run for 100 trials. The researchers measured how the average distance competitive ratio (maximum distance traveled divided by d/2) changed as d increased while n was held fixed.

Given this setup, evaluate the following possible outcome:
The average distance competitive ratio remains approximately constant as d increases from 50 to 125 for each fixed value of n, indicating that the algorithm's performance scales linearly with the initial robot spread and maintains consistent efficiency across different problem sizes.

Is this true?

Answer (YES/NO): YES